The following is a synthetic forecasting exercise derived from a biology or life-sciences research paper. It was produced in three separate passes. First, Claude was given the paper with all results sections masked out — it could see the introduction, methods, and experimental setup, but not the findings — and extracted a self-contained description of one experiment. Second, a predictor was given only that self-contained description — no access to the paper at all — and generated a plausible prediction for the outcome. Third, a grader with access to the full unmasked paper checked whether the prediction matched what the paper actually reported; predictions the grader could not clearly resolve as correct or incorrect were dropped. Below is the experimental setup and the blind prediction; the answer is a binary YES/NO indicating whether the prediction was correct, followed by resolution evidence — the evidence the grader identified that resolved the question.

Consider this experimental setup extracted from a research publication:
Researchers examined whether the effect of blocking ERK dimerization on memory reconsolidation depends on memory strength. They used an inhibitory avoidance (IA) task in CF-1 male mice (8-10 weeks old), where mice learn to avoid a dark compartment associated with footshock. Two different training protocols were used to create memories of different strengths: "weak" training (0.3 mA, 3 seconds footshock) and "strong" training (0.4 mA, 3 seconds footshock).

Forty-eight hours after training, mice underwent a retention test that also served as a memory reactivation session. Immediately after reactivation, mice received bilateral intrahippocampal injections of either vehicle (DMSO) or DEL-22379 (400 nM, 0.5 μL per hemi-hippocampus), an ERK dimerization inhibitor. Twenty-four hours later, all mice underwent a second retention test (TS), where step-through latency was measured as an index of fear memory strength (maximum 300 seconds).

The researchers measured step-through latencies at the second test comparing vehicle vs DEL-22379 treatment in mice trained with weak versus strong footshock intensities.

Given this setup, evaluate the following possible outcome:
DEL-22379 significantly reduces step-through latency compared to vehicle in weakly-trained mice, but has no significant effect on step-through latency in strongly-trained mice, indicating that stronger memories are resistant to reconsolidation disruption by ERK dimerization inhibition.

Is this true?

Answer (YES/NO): NO